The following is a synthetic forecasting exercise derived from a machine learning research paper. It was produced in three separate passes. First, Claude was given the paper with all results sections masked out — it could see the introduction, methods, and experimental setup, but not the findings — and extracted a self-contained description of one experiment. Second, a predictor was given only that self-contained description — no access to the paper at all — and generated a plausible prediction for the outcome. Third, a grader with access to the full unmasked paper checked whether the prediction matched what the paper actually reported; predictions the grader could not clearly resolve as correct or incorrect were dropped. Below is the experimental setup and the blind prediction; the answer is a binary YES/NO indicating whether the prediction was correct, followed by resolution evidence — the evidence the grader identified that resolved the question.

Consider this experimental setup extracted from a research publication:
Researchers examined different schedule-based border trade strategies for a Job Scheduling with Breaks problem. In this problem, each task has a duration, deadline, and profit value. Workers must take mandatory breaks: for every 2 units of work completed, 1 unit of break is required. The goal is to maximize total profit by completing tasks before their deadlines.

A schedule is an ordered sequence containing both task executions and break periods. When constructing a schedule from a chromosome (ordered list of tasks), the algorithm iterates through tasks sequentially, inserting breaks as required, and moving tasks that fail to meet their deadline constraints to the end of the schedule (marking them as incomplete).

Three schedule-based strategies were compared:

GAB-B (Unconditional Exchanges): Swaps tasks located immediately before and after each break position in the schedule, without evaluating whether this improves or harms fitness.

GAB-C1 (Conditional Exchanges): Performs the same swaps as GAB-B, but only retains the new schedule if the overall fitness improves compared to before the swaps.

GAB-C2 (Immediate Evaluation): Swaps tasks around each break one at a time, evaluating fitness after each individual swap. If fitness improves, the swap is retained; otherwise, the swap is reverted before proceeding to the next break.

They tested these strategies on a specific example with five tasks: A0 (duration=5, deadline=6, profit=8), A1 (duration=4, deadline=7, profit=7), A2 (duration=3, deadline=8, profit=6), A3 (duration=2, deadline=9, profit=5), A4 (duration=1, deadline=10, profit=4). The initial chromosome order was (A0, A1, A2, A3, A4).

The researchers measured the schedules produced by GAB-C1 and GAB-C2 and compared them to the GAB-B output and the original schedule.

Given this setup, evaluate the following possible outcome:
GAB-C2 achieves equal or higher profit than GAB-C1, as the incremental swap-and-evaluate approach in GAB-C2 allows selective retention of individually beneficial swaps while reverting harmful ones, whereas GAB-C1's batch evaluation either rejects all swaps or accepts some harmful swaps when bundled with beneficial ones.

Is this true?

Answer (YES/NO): NO